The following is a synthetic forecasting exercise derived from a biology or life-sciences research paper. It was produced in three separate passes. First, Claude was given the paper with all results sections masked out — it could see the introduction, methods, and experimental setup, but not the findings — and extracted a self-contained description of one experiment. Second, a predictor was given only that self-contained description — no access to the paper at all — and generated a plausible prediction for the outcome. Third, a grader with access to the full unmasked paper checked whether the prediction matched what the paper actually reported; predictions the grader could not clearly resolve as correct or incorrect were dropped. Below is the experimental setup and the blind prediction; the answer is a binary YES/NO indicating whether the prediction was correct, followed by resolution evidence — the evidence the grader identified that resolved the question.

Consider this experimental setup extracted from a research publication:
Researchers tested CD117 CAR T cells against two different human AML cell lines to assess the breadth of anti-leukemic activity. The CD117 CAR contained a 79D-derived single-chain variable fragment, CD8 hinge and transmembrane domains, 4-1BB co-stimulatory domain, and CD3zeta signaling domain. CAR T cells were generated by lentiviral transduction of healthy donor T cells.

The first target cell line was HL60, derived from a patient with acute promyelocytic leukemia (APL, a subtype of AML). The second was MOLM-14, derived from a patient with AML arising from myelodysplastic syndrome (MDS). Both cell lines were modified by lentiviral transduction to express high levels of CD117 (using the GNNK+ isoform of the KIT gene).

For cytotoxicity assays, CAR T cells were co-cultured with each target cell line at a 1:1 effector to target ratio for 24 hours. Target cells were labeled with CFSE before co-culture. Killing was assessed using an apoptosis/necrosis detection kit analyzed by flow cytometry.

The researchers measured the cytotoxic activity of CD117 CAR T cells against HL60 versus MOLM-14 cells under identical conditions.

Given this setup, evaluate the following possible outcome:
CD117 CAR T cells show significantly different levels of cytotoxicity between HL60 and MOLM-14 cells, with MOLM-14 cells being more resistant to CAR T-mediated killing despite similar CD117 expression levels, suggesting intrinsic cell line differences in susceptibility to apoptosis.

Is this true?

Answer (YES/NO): NO